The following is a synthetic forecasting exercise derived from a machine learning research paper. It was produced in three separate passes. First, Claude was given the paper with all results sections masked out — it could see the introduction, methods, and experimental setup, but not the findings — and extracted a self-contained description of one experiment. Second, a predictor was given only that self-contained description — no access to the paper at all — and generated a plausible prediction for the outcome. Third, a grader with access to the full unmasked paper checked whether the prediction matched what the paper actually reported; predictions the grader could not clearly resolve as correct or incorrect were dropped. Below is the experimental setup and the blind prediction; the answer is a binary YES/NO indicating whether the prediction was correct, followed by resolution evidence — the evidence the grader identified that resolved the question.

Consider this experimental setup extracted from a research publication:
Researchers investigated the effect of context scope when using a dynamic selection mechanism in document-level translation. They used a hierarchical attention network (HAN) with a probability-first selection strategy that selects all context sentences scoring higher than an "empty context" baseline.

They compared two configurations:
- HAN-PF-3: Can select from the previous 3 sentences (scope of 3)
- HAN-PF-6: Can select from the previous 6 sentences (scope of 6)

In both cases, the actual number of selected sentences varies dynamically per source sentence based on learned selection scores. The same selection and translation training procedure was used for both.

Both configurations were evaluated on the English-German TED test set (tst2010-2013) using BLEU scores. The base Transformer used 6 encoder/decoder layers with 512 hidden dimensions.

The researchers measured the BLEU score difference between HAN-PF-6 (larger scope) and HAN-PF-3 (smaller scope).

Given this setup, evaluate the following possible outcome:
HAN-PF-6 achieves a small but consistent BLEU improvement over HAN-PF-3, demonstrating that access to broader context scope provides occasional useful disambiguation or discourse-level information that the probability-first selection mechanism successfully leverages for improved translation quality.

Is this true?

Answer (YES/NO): YES